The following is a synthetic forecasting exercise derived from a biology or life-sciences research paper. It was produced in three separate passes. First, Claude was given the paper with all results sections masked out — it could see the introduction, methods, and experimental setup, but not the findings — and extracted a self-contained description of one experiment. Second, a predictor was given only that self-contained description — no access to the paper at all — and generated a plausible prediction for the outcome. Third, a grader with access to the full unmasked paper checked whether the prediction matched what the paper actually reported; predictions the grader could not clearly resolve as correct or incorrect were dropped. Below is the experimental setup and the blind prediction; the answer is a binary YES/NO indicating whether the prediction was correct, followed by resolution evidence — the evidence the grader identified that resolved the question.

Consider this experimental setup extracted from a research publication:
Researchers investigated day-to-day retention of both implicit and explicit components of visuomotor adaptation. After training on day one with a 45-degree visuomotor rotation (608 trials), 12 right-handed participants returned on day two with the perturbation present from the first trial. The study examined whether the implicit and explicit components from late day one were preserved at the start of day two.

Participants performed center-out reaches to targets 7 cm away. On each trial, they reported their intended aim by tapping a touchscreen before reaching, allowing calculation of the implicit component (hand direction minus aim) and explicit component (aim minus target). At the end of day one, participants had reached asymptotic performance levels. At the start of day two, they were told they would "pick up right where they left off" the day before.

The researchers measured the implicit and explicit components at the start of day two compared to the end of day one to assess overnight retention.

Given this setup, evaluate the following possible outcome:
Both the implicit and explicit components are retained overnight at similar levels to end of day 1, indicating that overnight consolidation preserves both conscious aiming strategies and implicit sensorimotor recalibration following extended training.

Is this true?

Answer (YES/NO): YES